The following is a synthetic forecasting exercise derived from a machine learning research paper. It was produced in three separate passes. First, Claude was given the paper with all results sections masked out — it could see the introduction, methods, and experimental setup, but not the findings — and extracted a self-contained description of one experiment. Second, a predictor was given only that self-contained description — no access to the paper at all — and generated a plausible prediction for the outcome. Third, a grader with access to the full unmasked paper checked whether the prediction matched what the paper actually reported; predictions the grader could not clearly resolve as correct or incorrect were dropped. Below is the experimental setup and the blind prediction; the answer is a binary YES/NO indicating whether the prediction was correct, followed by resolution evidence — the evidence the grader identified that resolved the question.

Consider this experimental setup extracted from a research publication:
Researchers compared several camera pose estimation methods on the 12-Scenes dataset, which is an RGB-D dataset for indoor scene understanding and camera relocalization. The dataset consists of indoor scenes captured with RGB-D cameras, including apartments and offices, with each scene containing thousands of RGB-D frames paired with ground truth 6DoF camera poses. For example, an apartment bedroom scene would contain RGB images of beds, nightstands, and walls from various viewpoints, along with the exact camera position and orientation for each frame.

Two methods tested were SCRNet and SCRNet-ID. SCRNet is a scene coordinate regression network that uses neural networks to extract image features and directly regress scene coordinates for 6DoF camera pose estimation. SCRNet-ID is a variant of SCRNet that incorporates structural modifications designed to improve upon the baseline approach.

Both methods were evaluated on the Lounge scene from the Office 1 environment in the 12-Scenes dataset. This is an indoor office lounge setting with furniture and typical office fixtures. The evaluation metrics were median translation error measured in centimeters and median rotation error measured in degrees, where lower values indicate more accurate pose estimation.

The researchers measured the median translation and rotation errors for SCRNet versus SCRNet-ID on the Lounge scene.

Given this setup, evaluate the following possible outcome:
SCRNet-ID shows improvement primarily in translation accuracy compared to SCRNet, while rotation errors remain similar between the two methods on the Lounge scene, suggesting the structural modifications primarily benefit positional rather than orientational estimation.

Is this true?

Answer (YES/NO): NO